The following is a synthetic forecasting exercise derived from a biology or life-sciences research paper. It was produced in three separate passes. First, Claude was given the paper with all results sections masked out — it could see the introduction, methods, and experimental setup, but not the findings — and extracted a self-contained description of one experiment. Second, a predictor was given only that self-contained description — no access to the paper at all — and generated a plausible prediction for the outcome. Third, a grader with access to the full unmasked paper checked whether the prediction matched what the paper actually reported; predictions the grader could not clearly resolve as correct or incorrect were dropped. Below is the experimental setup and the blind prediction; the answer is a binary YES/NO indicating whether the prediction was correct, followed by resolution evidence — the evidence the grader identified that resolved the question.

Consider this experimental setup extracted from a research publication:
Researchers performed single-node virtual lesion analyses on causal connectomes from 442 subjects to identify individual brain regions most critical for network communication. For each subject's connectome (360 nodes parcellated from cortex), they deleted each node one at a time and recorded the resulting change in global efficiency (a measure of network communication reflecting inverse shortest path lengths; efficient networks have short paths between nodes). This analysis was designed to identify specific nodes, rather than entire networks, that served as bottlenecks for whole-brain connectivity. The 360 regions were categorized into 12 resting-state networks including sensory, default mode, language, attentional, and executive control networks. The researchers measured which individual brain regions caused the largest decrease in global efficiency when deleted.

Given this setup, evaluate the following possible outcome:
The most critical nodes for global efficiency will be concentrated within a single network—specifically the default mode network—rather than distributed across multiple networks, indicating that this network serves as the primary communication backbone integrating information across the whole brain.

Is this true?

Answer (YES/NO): NO